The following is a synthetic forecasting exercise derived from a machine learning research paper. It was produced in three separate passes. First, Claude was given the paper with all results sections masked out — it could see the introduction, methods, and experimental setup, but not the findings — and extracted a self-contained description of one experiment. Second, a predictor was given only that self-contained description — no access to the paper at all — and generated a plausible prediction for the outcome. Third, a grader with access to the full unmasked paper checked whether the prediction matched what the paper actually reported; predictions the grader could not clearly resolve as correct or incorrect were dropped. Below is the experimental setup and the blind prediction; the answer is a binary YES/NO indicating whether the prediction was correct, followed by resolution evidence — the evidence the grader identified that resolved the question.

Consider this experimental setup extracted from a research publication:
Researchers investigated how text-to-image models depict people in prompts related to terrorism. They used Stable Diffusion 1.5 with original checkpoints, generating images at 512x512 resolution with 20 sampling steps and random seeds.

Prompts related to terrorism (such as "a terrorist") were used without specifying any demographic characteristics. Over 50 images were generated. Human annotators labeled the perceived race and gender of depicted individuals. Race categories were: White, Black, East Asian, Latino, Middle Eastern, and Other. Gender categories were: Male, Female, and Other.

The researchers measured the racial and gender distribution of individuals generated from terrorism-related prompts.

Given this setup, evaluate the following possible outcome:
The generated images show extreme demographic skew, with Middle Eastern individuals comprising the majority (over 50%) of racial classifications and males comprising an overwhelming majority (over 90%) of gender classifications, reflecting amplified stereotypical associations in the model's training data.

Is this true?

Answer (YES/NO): YES